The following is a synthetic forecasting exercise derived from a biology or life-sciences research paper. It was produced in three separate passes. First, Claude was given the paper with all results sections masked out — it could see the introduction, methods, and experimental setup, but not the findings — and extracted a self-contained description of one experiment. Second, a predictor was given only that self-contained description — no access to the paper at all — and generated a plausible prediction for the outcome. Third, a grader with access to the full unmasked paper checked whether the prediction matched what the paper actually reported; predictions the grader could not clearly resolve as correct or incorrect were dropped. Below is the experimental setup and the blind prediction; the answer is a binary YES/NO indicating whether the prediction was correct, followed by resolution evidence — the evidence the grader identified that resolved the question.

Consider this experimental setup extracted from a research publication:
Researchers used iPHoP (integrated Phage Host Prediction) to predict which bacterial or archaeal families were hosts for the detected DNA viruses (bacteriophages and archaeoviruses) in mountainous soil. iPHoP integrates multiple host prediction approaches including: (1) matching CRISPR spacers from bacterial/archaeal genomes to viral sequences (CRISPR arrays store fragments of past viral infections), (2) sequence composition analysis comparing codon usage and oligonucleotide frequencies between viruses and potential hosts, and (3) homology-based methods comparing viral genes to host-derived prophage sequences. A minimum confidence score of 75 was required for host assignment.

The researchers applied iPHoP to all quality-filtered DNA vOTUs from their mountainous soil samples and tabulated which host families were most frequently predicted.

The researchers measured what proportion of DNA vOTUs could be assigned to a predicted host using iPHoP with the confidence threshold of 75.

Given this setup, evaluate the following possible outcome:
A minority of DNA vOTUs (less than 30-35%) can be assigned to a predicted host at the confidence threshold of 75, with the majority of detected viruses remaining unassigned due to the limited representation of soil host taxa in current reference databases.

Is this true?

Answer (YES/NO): NO